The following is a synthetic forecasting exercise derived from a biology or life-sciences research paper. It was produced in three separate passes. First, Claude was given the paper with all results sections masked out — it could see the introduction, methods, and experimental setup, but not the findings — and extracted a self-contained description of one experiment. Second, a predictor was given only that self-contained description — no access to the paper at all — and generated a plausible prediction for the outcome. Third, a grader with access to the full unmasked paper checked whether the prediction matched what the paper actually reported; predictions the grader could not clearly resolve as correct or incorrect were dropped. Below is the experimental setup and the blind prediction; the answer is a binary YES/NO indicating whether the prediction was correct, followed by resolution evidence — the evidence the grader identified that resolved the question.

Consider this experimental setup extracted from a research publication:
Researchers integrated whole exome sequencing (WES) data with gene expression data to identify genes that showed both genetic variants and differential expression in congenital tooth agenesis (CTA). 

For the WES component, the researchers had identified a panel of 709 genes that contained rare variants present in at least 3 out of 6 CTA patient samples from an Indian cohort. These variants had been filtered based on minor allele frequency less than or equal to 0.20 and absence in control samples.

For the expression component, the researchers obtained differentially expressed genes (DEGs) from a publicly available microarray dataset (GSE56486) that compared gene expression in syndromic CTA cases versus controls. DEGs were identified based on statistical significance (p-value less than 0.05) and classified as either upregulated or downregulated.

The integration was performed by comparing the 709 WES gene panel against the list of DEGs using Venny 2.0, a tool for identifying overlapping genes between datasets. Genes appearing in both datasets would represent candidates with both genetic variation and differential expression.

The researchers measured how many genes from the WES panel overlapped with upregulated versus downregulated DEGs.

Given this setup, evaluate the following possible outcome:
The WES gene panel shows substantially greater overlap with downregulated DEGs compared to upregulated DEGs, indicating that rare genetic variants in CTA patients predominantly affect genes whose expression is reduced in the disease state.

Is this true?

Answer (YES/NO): NO